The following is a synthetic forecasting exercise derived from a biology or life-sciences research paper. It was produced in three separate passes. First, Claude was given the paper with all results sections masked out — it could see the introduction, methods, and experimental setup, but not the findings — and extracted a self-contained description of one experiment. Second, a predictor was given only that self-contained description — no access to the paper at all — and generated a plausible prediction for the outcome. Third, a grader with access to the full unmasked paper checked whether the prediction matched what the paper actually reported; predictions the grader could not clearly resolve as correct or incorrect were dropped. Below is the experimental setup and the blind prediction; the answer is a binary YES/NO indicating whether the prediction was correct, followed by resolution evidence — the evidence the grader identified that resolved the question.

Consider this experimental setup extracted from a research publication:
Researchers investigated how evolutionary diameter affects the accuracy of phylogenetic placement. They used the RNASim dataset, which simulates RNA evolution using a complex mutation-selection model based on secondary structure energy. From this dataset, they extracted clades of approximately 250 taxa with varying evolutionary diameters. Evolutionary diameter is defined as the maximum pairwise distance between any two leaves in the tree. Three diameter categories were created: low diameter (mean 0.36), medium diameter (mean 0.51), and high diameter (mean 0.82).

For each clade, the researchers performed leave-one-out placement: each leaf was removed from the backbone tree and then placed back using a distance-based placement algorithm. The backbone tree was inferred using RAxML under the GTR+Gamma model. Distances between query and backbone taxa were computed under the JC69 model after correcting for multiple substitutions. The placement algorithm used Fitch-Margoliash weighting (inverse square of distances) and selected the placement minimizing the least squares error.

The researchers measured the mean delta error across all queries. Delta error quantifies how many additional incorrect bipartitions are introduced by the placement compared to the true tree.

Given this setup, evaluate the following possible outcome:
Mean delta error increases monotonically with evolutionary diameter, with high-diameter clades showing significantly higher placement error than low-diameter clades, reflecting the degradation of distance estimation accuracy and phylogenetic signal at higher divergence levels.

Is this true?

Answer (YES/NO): NO